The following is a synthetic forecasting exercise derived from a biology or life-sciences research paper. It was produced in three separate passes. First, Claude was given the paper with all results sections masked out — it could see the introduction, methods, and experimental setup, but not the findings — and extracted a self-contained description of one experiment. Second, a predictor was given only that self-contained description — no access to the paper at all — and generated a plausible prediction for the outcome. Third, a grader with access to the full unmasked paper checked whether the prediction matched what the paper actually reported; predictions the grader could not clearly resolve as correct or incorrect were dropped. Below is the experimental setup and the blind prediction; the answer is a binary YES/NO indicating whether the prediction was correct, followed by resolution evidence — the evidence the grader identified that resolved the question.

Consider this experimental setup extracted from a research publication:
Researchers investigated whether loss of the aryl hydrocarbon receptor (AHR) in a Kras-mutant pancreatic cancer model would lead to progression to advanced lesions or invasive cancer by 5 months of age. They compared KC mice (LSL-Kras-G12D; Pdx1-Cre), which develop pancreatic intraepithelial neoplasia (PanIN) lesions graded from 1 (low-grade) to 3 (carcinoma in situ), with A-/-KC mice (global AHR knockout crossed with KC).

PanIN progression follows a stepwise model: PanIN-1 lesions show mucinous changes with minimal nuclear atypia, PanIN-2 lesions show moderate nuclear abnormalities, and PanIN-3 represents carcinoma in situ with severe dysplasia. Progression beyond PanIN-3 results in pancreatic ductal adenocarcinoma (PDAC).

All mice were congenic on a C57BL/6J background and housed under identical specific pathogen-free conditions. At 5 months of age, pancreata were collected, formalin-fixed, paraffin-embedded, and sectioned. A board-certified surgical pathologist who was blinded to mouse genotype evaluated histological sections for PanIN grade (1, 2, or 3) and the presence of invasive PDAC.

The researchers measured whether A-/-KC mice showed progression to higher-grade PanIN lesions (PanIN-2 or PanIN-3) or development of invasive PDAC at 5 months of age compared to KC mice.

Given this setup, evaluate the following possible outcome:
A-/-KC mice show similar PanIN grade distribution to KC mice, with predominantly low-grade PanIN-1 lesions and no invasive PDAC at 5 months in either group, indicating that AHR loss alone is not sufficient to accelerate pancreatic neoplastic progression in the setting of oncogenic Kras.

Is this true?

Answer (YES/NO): NO